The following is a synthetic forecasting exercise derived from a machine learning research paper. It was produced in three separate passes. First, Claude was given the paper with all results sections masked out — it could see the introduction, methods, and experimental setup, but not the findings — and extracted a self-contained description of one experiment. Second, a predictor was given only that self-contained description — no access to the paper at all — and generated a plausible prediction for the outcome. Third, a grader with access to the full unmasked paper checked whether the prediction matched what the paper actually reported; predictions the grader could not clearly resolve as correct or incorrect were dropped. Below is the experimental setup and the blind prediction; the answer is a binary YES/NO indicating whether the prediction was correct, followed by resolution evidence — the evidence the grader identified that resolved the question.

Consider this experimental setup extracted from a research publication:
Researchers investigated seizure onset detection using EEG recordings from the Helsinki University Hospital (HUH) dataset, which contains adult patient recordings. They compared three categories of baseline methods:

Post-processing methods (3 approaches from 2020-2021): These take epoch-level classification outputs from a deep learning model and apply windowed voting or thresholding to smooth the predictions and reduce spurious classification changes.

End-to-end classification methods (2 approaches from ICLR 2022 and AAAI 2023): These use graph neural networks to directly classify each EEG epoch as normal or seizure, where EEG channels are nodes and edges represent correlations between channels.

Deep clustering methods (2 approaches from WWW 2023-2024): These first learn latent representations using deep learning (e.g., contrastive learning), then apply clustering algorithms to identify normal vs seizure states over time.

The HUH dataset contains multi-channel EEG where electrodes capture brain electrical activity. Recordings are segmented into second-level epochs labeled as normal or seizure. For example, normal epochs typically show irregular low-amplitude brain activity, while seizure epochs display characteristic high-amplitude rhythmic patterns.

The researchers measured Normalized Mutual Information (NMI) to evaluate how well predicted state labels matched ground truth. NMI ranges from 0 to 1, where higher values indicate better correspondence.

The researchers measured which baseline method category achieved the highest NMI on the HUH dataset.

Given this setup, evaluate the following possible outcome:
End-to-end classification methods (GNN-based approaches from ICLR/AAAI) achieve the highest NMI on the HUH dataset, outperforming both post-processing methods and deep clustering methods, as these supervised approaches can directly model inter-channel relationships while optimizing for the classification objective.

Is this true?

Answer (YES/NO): YES